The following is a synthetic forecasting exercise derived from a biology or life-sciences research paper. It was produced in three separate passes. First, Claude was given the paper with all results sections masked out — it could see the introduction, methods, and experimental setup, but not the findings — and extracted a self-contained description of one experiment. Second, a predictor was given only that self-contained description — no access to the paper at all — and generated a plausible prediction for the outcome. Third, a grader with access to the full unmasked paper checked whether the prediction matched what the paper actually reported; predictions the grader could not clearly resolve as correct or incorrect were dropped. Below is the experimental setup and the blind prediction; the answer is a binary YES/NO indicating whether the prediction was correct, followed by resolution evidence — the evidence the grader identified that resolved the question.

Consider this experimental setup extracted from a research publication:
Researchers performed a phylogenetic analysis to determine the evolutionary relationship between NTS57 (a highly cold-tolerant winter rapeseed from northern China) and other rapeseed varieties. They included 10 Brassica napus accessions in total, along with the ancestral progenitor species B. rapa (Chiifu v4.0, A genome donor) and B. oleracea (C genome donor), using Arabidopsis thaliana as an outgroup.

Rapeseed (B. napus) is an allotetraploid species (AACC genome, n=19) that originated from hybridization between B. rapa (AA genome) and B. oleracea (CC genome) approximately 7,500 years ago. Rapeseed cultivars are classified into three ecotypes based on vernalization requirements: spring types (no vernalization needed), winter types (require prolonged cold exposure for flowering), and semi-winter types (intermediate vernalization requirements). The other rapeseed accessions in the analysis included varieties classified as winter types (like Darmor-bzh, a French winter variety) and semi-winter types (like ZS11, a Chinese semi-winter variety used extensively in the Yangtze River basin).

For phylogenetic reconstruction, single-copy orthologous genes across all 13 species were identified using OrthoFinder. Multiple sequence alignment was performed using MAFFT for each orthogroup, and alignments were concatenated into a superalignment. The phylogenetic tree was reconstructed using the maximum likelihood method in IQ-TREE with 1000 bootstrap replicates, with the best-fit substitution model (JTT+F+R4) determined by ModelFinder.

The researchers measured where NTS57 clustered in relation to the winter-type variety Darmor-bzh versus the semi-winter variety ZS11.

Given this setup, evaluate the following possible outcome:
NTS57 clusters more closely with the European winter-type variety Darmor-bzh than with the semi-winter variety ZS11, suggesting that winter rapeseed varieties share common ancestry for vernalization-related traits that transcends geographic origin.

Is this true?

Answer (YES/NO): NO